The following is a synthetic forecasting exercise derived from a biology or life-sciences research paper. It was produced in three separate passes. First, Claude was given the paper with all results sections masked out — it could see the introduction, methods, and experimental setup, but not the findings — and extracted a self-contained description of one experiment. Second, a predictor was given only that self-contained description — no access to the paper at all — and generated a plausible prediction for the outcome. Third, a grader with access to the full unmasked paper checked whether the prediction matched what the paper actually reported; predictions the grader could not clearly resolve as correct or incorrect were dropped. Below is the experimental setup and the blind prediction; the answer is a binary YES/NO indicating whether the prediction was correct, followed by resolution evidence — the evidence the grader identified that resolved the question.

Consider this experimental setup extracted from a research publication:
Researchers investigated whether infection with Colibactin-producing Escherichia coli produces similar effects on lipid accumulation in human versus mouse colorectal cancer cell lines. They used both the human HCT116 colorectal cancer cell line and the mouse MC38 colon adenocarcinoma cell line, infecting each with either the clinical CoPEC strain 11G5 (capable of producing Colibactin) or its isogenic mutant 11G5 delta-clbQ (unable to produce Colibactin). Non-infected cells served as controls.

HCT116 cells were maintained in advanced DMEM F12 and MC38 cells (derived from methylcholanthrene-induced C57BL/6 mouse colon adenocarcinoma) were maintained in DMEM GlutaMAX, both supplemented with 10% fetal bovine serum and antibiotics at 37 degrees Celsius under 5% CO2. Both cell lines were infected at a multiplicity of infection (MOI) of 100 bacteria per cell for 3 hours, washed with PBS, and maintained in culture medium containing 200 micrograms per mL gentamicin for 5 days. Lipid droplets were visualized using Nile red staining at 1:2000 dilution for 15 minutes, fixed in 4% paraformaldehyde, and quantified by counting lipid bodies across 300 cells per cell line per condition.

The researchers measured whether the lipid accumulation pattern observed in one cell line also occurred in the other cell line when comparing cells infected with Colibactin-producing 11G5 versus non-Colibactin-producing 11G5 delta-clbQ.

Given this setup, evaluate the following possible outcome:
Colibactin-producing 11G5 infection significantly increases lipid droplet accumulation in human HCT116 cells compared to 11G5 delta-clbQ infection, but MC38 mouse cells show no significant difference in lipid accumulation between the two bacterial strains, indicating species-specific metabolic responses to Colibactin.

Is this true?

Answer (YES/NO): NO